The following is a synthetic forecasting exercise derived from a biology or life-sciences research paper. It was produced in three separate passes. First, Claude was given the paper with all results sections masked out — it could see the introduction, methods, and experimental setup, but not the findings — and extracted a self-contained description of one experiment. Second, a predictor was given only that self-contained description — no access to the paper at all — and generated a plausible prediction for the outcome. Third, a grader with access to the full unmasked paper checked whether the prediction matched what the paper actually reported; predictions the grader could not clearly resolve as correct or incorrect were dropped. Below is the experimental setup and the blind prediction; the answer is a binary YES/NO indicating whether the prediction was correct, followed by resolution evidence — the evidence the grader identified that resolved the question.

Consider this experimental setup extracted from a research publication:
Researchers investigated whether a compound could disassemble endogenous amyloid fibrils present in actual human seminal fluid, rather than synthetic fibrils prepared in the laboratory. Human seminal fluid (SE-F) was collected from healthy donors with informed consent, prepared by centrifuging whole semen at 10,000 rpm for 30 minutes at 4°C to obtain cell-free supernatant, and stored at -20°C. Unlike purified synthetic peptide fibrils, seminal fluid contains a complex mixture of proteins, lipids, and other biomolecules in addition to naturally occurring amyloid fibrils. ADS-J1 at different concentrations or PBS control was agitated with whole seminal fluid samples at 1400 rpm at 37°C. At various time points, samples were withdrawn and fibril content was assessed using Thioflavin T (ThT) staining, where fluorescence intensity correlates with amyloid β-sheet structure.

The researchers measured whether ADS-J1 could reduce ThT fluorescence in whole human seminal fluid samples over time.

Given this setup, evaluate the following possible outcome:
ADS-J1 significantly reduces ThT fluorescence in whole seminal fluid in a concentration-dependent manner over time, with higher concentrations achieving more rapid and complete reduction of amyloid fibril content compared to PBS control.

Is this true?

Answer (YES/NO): YES